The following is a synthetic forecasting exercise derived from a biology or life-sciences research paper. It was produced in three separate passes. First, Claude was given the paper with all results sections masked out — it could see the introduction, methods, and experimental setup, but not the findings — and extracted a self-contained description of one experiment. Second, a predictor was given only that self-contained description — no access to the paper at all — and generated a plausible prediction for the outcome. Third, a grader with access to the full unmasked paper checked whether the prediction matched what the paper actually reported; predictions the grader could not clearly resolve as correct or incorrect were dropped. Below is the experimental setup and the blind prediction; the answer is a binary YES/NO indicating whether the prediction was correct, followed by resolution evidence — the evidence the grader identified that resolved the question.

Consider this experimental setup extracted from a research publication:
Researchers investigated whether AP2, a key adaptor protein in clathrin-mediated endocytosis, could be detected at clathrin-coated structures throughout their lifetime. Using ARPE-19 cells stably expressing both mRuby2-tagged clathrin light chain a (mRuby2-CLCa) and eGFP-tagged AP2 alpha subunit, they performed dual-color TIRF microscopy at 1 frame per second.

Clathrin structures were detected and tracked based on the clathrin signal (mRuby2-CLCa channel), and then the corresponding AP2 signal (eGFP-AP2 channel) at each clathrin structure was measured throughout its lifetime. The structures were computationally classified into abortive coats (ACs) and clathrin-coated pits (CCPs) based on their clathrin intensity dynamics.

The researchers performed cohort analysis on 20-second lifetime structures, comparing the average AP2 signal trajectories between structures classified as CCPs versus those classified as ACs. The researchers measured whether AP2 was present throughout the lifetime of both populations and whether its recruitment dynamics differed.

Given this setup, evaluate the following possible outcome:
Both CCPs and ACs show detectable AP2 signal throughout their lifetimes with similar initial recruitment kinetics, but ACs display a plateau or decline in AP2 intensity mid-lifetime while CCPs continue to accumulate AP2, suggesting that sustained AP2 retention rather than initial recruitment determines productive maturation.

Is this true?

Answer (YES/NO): NO